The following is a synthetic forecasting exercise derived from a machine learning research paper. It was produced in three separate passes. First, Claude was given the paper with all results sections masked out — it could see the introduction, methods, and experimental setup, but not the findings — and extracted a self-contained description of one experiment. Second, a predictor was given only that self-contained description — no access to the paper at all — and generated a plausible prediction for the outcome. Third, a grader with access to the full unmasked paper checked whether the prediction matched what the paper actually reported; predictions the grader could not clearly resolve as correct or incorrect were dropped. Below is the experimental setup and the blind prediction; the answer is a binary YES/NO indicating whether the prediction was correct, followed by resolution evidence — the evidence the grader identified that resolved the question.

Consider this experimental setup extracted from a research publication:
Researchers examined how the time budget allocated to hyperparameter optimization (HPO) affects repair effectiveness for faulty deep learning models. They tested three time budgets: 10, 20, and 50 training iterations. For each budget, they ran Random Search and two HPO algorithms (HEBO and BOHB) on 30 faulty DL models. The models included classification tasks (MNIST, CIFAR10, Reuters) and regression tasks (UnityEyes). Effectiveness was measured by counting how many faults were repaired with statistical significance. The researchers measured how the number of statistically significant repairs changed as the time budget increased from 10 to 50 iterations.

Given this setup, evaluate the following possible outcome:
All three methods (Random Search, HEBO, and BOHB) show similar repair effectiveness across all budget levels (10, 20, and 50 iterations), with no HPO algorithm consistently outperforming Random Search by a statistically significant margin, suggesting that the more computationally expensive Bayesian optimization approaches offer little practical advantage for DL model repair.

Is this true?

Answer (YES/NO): YES